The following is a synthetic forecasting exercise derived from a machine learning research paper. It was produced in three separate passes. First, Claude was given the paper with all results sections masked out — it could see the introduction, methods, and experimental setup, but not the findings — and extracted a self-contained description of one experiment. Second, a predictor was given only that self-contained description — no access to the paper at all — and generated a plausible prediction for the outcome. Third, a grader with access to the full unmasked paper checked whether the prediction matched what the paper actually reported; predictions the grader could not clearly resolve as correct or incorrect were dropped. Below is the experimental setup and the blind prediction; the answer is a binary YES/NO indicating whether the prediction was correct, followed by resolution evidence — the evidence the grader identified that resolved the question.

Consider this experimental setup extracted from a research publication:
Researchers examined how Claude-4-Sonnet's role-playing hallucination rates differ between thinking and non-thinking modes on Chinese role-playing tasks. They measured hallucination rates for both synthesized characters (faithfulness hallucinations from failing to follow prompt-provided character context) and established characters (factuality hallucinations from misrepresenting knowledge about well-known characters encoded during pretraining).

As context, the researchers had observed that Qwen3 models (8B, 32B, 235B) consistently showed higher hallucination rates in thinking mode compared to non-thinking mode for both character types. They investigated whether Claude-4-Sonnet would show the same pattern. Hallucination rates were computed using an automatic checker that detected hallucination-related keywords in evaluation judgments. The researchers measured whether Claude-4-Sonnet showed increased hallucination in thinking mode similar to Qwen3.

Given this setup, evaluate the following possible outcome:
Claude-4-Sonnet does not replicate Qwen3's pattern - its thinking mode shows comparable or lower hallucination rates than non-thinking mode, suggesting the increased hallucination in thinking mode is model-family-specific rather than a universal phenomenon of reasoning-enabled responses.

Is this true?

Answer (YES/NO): YES